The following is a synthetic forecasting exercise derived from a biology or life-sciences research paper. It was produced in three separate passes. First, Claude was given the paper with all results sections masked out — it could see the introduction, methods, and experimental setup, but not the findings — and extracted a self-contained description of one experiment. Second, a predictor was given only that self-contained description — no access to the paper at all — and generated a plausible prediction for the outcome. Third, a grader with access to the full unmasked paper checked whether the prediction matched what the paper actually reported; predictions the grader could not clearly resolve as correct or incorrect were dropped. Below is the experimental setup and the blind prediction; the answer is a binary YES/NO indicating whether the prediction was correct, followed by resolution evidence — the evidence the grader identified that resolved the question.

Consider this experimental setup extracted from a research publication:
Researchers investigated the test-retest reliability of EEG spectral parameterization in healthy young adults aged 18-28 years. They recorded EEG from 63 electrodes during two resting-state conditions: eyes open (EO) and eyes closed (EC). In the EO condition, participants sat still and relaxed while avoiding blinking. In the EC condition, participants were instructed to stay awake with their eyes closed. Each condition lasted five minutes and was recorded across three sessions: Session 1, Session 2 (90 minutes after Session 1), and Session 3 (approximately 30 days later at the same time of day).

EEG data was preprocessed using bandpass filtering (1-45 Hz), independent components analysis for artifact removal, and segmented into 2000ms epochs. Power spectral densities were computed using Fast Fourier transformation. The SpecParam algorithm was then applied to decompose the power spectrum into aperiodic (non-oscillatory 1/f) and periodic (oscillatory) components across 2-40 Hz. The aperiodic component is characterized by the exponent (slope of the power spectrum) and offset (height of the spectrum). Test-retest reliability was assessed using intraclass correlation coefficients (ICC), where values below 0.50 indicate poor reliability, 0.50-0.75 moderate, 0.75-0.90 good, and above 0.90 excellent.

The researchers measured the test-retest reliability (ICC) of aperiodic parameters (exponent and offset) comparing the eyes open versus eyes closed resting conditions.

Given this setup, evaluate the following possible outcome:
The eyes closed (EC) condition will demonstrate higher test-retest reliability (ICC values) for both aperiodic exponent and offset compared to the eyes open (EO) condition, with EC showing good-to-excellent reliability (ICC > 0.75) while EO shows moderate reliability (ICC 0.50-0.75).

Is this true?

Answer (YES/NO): NO